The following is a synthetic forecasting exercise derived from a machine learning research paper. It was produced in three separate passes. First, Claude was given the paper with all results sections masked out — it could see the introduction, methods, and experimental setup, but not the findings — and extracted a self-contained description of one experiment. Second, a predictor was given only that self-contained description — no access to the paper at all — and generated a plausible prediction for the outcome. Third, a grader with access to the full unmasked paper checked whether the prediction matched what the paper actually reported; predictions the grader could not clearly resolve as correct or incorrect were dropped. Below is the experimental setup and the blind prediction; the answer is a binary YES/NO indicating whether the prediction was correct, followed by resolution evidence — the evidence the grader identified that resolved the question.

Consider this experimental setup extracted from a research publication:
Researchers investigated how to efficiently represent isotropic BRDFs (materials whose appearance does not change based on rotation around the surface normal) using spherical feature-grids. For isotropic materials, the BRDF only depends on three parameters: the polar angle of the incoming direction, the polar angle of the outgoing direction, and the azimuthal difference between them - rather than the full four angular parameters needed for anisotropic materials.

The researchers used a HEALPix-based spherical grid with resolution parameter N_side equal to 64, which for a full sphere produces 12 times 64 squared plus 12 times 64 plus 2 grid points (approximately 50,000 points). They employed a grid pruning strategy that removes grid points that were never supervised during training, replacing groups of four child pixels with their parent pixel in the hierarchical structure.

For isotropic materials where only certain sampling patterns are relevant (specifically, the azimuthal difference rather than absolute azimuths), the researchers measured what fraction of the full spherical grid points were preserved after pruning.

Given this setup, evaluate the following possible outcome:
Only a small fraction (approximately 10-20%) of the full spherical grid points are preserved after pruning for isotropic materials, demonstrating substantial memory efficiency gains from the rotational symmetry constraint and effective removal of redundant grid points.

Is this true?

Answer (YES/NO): NO